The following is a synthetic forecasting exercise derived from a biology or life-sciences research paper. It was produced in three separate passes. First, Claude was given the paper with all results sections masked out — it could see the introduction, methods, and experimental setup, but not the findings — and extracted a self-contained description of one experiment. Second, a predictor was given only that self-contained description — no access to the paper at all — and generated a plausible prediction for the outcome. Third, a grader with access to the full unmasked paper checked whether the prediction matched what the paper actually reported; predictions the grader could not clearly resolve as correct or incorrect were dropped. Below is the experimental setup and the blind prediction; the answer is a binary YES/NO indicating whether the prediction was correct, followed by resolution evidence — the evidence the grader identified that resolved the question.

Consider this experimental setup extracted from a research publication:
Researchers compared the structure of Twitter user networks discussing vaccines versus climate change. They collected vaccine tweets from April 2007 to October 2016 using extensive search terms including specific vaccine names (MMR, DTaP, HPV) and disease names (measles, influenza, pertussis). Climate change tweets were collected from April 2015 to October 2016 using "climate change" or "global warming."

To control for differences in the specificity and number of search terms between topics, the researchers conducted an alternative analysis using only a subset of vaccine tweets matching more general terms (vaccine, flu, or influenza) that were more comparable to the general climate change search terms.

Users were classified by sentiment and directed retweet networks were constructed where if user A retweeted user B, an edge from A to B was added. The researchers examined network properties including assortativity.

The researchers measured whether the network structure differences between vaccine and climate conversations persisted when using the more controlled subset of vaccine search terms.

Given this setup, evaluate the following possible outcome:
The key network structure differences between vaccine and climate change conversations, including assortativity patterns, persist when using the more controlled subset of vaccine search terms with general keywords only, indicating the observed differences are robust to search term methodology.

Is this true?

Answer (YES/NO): YES